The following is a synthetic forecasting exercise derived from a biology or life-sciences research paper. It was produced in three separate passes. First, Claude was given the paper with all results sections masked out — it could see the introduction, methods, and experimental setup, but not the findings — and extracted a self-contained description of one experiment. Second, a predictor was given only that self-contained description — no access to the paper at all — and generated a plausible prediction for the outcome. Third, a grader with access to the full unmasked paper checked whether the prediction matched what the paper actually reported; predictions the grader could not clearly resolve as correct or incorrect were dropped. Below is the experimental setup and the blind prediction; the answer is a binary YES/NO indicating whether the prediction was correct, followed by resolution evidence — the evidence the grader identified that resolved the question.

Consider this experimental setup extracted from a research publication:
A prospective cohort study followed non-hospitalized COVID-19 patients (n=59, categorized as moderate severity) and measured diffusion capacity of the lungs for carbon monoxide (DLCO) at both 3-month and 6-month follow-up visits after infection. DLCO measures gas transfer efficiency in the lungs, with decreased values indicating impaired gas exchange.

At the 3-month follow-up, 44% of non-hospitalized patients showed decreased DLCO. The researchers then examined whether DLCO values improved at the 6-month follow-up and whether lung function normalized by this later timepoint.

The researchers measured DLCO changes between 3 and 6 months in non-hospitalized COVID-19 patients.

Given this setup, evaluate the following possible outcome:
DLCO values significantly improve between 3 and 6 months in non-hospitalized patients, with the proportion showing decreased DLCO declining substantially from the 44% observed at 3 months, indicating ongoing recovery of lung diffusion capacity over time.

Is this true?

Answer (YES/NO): NO